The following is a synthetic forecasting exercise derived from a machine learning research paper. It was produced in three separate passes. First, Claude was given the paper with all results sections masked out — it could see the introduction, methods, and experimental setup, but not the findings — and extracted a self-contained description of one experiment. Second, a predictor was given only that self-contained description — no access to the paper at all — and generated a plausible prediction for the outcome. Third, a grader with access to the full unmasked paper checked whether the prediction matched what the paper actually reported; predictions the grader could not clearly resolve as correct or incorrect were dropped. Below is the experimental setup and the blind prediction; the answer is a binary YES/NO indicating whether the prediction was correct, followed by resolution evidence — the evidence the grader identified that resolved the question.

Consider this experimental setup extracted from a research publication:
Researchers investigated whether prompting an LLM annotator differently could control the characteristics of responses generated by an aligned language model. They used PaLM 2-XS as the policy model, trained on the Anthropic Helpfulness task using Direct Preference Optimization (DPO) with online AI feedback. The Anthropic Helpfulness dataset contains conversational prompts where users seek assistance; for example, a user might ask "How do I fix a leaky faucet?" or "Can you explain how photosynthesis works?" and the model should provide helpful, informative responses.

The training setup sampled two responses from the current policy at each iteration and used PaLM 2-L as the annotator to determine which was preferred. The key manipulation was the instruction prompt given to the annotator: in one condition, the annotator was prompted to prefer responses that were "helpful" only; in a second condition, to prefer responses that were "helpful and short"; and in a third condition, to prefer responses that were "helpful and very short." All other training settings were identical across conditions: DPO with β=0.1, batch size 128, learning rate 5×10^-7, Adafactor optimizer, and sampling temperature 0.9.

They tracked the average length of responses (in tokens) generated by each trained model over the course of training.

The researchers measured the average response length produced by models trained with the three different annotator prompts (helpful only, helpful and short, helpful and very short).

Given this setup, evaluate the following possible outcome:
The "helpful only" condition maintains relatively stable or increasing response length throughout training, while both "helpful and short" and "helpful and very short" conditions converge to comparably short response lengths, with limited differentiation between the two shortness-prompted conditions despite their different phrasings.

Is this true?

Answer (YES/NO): NO